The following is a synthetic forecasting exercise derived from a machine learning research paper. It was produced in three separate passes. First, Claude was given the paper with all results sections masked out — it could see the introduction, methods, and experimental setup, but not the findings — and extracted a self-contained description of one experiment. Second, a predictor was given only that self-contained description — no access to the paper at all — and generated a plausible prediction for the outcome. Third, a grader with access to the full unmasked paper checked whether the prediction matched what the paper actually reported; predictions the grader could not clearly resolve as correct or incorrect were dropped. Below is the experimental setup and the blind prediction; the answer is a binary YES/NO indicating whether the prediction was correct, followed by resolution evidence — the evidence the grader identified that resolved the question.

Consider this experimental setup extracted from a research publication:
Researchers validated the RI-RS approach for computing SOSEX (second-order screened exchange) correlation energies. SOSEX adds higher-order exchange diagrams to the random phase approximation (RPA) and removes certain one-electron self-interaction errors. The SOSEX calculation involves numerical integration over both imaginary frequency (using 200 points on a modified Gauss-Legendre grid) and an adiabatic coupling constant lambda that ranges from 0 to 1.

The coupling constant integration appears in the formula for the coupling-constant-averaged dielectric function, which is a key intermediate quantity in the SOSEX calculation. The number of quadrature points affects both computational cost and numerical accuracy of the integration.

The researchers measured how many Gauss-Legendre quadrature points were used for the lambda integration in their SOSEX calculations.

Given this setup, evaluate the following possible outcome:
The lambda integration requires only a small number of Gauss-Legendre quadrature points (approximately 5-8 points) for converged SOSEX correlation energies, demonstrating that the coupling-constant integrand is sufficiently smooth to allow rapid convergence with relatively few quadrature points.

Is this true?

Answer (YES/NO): YES